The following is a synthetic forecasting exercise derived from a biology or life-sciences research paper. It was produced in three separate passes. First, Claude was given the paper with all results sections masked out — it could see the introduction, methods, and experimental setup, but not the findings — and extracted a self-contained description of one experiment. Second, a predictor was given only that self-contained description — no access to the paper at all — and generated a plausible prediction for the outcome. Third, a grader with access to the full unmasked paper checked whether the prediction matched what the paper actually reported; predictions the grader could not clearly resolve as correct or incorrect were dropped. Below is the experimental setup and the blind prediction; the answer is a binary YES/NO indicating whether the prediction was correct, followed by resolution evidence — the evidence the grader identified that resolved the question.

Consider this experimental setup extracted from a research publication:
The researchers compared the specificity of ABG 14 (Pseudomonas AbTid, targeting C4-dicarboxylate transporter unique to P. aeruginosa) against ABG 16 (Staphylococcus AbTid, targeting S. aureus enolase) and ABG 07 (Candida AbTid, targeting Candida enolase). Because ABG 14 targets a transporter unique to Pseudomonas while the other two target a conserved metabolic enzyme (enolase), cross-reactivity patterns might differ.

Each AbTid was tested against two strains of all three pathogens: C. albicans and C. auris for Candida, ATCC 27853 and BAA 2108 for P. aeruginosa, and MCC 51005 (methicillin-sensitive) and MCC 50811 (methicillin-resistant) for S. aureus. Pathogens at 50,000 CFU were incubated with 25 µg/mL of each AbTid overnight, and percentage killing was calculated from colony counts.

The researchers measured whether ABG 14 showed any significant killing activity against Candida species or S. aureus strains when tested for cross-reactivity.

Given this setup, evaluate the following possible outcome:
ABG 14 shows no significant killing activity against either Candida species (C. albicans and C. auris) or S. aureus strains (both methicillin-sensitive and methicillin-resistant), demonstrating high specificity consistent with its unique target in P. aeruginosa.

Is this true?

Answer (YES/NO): YES